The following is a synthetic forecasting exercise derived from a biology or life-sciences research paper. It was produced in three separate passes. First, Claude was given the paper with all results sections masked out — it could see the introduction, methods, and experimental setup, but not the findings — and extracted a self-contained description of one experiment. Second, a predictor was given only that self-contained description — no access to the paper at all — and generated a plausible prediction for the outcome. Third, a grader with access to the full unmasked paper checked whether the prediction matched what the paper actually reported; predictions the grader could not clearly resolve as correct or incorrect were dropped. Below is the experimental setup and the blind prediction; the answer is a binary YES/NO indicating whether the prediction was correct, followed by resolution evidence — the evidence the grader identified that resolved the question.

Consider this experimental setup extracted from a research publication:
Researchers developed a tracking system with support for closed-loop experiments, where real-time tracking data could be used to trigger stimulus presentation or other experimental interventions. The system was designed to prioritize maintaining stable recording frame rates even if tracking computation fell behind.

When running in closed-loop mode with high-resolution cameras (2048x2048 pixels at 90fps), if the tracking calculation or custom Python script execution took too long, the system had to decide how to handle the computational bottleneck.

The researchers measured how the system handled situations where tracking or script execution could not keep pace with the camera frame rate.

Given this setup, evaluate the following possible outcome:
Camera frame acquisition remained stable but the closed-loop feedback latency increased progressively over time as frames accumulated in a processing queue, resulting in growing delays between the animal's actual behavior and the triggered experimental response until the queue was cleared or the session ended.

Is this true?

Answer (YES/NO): NO